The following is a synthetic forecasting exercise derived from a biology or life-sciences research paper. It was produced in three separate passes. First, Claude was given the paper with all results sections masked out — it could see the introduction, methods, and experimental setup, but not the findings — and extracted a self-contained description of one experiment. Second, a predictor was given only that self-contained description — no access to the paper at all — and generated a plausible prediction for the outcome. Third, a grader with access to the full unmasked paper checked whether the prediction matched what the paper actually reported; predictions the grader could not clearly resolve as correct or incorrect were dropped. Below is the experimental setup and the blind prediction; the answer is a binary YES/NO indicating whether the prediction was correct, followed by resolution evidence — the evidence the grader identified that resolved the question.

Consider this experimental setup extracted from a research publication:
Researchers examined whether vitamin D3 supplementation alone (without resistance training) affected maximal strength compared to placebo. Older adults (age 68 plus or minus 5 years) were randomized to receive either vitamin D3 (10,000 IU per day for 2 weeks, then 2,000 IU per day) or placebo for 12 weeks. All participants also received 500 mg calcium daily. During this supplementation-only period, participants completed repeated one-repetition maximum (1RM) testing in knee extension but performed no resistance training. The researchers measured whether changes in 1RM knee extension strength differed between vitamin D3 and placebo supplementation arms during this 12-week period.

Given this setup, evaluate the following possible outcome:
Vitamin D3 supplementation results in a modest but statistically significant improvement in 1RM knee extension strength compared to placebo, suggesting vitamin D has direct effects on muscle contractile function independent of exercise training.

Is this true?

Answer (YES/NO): NO